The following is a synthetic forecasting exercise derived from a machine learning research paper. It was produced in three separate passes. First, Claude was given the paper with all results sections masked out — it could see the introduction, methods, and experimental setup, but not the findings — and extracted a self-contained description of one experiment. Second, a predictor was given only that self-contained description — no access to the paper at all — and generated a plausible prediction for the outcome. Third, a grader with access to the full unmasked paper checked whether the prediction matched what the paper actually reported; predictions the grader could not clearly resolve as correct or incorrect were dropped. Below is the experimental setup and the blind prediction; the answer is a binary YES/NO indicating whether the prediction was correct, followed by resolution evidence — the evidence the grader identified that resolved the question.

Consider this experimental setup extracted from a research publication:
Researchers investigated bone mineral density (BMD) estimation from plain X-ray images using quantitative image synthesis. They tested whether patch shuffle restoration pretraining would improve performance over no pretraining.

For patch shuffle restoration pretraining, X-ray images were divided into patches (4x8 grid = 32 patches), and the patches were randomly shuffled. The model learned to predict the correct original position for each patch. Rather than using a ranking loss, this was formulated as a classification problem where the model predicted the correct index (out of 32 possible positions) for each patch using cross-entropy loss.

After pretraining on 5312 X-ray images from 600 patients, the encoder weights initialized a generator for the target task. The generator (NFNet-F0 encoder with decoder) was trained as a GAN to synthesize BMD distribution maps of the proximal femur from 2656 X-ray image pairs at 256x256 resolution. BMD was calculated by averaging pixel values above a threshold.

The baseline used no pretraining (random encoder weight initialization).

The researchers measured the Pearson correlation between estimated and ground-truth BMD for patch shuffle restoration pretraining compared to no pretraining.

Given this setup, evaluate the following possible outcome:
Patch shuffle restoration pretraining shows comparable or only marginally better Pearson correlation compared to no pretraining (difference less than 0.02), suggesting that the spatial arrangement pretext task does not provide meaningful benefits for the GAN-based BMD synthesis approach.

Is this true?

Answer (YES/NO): NO